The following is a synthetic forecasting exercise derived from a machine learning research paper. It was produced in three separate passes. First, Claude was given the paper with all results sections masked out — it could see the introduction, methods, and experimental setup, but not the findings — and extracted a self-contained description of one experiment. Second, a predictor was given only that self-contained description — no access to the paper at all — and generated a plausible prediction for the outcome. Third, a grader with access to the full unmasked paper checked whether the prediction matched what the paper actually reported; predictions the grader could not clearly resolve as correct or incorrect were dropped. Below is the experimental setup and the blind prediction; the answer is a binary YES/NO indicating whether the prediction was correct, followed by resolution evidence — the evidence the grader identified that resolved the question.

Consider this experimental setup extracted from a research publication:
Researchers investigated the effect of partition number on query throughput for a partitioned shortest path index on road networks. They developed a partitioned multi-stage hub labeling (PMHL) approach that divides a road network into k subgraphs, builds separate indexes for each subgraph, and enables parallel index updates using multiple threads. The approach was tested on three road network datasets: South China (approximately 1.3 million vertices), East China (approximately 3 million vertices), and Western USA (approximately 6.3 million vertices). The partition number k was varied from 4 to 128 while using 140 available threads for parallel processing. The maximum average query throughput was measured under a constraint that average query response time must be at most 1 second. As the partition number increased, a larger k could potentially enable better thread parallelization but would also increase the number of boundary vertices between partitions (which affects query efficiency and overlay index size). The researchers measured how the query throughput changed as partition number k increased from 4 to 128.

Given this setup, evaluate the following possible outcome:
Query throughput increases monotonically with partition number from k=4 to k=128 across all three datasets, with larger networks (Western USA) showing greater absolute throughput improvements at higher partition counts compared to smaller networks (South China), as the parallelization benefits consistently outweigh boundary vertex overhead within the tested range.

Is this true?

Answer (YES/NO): NO